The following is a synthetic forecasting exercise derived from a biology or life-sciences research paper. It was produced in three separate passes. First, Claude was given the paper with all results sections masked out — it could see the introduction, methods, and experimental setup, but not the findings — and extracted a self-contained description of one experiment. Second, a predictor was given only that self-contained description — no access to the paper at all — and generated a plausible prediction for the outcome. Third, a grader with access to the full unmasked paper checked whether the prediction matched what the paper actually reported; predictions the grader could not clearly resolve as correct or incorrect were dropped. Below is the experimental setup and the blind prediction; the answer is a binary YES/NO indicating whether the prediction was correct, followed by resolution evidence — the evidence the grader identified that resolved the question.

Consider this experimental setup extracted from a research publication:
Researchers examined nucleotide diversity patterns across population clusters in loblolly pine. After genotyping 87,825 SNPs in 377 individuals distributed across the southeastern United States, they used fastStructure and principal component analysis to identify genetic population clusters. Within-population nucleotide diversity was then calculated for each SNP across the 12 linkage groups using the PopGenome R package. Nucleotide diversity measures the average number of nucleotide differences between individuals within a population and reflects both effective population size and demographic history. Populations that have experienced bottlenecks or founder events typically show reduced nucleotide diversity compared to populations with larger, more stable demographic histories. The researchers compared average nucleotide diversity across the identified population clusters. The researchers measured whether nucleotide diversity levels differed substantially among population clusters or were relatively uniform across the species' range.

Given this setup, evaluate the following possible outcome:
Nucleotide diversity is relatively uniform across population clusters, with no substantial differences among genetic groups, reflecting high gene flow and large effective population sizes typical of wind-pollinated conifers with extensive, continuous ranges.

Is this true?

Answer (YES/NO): NO